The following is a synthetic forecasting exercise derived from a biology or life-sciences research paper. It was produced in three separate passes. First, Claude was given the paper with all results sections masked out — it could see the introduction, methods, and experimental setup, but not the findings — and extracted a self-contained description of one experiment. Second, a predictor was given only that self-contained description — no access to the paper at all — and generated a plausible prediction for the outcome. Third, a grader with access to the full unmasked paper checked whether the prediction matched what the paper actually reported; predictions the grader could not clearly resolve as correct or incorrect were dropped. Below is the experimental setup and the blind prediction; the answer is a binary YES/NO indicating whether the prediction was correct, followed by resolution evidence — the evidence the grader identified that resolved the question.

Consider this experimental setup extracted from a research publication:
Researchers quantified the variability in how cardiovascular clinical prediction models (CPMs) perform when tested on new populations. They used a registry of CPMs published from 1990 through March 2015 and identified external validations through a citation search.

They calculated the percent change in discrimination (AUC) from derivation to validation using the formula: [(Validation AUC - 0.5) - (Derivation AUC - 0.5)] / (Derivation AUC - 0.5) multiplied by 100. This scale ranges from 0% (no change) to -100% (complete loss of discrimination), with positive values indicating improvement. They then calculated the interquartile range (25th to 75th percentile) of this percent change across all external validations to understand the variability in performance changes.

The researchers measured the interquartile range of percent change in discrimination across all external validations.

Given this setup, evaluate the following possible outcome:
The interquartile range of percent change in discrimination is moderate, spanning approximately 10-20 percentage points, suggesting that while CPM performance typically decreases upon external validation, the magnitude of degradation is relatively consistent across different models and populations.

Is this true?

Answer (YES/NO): NO